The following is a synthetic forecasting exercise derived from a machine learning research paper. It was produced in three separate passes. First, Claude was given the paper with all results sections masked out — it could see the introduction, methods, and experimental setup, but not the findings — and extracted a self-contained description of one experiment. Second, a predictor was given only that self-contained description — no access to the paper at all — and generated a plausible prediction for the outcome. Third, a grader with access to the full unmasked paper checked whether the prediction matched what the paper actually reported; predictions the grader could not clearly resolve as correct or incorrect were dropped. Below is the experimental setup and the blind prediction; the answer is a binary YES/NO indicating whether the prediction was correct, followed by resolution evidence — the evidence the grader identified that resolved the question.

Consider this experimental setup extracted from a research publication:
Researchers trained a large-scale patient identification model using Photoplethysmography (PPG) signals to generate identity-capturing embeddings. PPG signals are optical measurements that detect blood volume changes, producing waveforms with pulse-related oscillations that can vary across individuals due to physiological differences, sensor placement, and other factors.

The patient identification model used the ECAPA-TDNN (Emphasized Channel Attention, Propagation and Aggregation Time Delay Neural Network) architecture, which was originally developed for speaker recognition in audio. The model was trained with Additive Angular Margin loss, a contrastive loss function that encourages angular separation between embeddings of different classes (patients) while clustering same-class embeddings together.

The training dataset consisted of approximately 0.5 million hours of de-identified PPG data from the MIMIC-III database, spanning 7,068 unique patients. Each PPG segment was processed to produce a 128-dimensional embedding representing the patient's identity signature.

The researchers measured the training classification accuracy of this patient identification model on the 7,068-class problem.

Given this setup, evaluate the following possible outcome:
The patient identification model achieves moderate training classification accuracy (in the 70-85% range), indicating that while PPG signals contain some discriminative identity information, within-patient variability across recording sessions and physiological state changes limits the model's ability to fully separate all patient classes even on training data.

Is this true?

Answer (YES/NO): YES